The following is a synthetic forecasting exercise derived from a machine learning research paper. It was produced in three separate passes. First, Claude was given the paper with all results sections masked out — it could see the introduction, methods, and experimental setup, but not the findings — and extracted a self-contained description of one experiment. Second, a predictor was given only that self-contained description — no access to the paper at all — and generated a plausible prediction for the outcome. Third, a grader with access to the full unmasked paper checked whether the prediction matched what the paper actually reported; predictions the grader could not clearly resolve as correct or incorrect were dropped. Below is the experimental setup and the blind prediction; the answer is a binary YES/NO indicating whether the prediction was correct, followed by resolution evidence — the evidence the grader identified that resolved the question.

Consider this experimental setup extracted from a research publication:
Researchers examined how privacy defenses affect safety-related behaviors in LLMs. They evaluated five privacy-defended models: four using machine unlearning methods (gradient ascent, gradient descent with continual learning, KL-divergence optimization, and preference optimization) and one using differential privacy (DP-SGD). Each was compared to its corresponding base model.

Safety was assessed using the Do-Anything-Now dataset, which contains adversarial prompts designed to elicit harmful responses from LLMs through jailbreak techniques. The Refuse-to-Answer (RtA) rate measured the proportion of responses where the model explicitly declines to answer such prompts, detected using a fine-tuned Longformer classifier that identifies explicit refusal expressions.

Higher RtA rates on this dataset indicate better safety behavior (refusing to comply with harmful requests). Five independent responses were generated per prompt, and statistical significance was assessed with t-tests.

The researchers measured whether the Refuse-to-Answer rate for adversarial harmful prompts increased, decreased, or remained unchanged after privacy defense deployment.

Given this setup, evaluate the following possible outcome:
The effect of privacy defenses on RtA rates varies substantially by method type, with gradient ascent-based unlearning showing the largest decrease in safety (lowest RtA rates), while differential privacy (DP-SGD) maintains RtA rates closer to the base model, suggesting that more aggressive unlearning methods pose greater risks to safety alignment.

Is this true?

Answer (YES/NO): NO